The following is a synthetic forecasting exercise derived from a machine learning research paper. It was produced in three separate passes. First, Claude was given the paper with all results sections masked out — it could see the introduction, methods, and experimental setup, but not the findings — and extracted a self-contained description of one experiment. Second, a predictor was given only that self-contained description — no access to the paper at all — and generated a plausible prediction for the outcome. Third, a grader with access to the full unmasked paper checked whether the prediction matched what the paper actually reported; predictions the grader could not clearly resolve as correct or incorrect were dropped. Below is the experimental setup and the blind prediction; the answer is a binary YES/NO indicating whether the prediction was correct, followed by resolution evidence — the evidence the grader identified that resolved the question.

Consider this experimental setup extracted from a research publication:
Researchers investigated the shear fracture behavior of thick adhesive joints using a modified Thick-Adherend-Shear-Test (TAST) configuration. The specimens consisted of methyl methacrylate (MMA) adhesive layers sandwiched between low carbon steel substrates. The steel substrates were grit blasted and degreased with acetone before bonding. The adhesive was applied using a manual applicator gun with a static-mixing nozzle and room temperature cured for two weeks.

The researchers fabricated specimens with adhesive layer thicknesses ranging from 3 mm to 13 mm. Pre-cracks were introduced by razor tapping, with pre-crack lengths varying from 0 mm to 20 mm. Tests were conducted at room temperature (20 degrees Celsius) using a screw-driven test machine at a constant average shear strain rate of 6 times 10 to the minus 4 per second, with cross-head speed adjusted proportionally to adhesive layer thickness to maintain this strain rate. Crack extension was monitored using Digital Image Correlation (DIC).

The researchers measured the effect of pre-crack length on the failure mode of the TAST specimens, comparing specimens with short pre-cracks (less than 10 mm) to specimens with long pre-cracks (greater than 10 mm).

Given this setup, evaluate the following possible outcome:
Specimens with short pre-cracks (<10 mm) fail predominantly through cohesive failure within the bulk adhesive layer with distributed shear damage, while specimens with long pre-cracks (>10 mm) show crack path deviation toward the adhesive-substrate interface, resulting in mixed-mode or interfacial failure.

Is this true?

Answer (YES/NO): NO